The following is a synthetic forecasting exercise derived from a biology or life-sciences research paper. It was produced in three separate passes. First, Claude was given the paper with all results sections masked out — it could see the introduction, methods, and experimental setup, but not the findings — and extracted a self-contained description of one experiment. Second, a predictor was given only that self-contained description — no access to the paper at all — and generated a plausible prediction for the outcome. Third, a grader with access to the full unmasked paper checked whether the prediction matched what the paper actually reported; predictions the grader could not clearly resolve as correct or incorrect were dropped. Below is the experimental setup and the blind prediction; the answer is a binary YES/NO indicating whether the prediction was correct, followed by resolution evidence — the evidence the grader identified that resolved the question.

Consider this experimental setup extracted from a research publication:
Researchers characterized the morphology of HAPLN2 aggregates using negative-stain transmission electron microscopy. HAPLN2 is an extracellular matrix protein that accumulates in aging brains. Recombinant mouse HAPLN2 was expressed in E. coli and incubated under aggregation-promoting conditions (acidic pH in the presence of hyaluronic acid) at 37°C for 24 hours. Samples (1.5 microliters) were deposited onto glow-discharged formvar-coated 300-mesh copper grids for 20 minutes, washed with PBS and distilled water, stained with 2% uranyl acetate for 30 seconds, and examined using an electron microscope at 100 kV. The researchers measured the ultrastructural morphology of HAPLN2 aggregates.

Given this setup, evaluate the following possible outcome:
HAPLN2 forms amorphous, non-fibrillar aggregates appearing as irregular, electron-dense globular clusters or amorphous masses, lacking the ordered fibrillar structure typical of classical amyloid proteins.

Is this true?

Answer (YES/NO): YES